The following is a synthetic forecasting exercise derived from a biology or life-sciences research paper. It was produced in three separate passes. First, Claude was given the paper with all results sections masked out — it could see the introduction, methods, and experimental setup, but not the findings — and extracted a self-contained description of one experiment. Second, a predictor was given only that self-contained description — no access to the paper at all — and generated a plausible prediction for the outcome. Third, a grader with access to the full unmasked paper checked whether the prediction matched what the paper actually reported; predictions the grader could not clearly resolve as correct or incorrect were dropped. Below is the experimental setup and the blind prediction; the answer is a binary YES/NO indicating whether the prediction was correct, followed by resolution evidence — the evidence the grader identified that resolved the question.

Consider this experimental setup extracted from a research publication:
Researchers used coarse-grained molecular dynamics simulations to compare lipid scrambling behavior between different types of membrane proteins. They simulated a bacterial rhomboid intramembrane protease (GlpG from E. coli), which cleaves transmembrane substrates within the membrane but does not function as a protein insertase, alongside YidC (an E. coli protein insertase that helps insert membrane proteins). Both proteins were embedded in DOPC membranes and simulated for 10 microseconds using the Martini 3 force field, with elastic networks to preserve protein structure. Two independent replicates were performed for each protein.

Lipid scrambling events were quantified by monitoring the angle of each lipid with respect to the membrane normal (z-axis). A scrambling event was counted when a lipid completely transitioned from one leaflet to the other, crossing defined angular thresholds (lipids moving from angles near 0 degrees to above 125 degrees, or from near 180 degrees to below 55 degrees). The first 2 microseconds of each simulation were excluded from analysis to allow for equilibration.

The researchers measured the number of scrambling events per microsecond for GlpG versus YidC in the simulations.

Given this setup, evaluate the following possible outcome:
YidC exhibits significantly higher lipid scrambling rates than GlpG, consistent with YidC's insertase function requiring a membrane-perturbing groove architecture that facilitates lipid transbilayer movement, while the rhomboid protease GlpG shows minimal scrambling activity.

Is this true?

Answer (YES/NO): YES